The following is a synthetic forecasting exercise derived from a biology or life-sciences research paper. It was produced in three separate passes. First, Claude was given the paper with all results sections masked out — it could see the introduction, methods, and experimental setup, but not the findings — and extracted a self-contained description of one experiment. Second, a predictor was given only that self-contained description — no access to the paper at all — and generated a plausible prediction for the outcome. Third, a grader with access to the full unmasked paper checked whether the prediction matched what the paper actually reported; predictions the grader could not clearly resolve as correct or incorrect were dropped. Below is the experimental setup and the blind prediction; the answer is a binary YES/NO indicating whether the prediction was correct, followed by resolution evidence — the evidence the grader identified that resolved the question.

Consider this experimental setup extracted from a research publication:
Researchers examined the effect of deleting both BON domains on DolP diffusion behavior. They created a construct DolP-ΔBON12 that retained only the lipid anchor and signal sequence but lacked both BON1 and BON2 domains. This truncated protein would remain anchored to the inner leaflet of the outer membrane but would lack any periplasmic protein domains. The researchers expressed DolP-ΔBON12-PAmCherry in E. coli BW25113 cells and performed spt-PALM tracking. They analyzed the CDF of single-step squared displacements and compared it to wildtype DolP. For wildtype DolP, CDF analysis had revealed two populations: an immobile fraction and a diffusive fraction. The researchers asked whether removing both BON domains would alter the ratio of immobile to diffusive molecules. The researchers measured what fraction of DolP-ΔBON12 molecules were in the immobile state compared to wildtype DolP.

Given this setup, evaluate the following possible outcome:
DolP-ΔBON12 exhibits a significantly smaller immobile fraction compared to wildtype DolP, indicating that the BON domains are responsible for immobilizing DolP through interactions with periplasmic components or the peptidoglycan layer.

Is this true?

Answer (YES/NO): YES